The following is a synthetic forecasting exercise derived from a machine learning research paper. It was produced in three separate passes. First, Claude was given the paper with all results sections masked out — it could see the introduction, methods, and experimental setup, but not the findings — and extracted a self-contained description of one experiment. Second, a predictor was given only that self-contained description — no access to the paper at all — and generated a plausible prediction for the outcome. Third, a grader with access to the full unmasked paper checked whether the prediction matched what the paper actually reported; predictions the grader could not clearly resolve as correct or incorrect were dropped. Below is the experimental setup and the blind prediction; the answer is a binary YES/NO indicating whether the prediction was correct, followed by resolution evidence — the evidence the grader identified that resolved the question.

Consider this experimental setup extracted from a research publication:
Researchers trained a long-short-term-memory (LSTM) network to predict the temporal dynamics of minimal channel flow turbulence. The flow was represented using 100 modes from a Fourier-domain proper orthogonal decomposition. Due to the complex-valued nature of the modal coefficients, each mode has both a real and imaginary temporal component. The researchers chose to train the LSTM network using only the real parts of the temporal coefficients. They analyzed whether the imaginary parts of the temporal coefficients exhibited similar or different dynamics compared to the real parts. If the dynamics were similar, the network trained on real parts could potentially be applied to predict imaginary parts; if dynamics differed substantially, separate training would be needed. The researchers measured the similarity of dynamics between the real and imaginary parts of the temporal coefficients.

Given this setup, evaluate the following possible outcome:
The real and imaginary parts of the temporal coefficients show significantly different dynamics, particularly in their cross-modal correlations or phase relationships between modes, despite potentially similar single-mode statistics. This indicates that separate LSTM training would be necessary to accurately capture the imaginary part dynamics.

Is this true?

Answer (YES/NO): NO